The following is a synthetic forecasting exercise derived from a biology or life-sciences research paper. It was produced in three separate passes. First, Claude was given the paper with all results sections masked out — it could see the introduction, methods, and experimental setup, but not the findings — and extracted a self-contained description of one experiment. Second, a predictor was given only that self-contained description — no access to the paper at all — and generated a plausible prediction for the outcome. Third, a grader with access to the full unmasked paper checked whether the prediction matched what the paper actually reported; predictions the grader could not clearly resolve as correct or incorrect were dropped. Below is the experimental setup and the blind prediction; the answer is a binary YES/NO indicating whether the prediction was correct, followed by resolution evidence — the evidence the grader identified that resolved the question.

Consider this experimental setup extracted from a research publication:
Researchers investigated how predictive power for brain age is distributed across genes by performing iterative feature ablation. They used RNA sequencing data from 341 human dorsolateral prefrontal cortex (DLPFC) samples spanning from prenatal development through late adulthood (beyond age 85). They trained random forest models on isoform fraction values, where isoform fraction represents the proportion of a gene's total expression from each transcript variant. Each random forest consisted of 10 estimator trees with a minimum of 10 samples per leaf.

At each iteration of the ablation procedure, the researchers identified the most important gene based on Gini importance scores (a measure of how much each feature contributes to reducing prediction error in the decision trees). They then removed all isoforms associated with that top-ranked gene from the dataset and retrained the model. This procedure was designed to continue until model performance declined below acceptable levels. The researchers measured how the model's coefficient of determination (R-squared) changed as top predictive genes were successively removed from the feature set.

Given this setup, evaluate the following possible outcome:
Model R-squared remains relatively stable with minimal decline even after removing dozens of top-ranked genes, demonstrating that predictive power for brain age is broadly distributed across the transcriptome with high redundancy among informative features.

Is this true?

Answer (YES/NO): YES